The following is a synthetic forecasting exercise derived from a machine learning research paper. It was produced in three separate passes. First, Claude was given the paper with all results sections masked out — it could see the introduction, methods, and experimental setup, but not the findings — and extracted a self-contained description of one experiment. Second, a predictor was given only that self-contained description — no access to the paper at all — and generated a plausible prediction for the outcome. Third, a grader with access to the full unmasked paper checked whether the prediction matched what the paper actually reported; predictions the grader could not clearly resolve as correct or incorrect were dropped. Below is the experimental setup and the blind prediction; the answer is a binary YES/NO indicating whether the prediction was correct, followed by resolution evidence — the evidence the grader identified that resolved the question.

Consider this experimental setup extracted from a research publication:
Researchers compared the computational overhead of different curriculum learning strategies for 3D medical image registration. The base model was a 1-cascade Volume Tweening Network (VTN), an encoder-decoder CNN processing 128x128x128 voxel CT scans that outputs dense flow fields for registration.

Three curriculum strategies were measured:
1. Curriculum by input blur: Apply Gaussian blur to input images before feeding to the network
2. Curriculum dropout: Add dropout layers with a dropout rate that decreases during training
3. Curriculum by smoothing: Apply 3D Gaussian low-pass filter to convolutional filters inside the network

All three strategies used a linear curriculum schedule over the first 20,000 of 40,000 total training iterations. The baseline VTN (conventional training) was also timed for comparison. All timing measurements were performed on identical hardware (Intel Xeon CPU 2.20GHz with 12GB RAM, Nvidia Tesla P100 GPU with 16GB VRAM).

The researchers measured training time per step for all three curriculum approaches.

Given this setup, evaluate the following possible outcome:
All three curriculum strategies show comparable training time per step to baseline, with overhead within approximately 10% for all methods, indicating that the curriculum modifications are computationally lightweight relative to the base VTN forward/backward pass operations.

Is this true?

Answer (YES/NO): NO